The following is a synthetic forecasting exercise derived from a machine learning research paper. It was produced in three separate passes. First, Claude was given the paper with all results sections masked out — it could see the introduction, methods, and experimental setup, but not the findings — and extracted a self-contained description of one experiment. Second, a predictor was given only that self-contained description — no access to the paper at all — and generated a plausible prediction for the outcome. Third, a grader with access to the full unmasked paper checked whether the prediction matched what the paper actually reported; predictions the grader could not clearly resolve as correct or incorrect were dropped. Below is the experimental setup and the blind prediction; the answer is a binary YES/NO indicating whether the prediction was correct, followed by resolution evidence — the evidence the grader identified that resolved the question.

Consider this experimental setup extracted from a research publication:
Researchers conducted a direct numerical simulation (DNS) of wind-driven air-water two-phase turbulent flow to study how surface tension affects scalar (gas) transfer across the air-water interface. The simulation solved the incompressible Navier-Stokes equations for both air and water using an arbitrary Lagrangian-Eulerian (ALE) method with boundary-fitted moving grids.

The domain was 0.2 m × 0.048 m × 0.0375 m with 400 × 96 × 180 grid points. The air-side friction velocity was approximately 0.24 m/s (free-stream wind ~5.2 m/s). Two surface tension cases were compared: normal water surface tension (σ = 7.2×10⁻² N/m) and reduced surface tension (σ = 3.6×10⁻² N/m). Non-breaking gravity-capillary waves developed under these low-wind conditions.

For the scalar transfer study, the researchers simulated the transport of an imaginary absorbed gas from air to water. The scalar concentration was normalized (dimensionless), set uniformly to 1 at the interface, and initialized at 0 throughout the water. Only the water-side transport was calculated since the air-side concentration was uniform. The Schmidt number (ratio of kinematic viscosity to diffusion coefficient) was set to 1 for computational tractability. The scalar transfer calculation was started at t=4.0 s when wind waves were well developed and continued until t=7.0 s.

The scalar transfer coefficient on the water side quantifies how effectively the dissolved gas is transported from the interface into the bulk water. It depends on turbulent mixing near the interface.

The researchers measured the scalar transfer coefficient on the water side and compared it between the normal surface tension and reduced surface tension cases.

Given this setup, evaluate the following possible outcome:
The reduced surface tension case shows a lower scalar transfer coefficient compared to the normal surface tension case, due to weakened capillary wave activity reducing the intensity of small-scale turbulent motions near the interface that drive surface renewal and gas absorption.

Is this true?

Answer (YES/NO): NO